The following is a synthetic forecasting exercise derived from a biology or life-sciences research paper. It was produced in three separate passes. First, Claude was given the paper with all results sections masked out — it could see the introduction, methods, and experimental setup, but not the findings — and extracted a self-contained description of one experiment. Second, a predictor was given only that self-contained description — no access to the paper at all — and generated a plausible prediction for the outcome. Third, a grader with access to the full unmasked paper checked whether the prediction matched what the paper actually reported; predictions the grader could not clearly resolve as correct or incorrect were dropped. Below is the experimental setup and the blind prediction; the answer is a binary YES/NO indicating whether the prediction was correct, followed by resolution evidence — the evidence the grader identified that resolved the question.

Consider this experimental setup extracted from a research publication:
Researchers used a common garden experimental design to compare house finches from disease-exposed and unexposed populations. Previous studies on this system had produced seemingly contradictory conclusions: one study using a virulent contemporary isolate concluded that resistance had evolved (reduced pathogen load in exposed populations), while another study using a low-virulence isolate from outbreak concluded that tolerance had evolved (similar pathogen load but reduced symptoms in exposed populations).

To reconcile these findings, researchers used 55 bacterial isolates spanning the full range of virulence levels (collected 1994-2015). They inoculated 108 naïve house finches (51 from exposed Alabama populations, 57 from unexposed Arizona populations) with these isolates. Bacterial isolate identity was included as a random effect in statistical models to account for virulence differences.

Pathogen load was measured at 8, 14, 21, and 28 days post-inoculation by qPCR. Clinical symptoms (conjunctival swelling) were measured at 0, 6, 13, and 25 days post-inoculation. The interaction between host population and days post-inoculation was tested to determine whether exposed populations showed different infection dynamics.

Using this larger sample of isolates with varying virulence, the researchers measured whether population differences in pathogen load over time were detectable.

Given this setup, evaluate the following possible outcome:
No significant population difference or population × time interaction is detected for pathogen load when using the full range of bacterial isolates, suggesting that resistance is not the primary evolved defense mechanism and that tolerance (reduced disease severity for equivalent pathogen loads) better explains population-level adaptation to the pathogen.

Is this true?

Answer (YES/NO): NO